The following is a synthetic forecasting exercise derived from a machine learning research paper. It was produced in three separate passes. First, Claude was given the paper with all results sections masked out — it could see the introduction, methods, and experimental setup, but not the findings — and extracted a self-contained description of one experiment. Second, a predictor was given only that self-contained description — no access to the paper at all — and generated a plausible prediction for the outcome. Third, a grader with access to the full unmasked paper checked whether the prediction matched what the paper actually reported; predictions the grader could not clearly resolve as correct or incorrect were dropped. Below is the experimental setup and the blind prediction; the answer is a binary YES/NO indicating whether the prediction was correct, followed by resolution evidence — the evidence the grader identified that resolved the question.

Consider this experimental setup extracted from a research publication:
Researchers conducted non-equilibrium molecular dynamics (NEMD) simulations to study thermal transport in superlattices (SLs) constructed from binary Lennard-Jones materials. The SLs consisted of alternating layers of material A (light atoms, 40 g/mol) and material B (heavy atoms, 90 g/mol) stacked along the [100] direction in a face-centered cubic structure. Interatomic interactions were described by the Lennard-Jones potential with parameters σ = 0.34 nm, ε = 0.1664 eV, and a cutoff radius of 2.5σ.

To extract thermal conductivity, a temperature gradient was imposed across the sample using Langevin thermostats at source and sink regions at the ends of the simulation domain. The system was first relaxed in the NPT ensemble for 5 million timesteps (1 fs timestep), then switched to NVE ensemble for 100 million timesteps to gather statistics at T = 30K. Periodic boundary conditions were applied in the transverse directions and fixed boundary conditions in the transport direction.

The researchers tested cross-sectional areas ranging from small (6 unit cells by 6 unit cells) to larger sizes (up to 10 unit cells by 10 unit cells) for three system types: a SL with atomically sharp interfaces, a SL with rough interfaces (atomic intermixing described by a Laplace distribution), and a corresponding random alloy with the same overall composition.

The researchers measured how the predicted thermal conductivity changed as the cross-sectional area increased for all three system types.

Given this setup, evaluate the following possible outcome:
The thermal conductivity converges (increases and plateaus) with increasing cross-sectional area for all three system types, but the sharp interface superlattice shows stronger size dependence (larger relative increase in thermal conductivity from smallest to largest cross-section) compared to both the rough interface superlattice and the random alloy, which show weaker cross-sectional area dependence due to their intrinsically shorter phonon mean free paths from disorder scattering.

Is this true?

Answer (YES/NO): NO